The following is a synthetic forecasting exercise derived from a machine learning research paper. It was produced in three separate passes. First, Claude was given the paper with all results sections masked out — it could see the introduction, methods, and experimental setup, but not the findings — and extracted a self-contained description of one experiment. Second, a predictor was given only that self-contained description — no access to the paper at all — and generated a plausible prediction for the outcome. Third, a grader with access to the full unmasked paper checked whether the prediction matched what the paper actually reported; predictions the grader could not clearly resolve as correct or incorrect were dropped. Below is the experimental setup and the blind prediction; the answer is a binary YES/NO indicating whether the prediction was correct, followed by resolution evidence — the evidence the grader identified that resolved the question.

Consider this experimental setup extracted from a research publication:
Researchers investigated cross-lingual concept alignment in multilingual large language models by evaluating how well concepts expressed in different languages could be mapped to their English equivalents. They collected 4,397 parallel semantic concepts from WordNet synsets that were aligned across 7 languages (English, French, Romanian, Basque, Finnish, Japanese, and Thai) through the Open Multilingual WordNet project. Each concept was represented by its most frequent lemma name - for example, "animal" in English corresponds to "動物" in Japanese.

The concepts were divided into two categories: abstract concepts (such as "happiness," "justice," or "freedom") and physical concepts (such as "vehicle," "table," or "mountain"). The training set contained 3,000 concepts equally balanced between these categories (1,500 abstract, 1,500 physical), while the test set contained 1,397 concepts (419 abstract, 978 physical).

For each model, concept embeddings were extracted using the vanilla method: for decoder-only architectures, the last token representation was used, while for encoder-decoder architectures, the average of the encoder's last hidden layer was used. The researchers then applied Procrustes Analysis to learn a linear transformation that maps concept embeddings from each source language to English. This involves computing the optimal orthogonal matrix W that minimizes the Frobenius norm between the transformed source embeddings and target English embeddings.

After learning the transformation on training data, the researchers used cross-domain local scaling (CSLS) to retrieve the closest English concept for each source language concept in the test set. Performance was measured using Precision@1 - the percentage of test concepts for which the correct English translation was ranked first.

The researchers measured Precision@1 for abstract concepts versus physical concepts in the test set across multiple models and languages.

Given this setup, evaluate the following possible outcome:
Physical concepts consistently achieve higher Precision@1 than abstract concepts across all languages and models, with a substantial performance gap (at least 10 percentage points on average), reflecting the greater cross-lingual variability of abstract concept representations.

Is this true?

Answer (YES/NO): NO